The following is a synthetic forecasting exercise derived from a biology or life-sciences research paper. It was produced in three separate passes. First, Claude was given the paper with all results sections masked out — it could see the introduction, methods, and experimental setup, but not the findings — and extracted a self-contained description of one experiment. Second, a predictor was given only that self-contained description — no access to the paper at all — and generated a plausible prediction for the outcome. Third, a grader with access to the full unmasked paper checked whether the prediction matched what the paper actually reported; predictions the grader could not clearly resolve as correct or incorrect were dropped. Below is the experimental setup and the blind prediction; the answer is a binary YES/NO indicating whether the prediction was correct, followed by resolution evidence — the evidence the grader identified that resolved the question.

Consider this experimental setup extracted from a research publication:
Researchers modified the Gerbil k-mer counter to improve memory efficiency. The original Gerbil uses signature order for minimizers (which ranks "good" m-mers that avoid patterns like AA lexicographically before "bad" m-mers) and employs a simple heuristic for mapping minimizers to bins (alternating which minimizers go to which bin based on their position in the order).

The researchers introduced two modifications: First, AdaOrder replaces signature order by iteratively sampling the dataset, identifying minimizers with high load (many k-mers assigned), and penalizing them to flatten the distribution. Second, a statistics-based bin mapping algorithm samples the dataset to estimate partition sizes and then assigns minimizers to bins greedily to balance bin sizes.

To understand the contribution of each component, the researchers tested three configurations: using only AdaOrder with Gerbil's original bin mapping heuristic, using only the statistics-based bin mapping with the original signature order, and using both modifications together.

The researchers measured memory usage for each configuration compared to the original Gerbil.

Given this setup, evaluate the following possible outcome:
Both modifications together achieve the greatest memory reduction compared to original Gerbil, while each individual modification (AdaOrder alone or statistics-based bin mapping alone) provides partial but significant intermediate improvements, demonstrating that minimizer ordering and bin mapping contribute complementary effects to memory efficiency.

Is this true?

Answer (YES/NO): NO